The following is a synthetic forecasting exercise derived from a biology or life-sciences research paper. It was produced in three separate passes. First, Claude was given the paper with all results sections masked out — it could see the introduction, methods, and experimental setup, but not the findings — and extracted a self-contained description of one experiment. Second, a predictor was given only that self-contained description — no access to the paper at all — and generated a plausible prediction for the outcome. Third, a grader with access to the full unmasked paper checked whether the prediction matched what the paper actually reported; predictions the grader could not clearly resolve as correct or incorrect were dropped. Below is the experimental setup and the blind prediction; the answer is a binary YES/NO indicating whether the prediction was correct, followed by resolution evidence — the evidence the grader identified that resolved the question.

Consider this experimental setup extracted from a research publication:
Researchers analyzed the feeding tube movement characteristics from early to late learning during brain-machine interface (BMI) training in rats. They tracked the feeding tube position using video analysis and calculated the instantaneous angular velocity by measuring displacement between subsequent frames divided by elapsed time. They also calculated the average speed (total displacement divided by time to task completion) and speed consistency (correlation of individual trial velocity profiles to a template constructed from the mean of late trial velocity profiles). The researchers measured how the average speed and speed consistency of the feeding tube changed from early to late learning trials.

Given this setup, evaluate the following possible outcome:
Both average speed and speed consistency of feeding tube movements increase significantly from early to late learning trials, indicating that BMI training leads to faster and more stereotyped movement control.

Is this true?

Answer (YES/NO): YES